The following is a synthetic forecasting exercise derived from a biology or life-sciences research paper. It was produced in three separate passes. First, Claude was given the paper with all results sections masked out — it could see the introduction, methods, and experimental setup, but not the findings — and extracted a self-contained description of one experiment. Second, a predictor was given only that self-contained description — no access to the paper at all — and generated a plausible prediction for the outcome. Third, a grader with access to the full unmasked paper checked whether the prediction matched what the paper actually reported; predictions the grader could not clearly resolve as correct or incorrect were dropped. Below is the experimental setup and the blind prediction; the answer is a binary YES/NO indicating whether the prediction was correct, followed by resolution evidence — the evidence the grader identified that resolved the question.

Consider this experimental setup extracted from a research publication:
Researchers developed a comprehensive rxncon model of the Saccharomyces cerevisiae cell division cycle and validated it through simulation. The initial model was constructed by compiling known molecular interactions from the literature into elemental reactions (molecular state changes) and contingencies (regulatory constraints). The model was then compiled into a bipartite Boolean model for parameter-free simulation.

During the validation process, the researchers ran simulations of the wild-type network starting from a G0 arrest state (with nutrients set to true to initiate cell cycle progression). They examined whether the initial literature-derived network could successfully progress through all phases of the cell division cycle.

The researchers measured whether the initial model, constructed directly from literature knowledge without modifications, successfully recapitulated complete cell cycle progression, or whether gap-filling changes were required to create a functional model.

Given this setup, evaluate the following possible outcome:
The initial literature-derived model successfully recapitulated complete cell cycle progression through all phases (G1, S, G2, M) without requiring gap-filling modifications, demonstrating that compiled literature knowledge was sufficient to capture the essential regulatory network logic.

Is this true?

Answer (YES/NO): NO